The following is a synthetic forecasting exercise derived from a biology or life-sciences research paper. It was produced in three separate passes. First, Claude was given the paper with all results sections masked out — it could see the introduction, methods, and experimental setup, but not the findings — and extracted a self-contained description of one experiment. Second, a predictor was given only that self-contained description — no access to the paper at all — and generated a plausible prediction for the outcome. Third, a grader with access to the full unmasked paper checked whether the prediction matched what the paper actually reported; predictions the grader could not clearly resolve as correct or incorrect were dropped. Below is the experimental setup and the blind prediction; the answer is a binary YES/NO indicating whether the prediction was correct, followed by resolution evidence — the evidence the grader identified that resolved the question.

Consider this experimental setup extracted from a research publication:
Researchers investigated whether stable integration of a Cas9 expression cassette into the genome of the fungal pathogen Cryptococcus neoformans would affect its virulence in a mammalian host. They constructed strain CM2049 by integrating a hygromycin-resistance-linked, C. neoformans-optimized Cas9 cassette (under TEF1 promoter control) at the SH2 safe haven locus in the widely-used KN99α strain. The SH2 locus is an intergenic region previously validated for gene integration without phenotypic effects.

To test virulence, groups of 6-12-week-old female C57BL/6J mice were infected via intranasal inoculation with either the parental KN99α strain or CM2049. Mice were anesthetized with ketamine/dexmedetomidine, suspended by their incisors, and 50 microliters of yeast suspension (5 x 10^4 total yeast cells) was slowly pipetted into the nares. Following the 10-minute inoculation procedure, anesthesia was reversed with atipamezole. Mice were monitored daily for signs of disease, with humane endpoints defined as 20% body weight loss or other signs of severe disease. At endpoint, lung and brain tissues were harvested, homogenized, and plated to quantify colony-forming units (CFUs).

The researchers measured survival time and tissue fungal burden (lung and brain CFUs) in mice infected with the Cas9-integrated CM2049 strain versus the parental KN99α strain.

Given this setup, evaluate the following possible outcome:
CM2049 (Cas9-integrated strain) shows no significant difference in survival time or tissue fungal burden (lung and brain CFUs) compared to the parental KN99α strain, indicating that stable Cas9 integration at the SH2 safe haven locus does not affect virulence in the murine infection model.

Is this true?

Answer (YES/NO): YES